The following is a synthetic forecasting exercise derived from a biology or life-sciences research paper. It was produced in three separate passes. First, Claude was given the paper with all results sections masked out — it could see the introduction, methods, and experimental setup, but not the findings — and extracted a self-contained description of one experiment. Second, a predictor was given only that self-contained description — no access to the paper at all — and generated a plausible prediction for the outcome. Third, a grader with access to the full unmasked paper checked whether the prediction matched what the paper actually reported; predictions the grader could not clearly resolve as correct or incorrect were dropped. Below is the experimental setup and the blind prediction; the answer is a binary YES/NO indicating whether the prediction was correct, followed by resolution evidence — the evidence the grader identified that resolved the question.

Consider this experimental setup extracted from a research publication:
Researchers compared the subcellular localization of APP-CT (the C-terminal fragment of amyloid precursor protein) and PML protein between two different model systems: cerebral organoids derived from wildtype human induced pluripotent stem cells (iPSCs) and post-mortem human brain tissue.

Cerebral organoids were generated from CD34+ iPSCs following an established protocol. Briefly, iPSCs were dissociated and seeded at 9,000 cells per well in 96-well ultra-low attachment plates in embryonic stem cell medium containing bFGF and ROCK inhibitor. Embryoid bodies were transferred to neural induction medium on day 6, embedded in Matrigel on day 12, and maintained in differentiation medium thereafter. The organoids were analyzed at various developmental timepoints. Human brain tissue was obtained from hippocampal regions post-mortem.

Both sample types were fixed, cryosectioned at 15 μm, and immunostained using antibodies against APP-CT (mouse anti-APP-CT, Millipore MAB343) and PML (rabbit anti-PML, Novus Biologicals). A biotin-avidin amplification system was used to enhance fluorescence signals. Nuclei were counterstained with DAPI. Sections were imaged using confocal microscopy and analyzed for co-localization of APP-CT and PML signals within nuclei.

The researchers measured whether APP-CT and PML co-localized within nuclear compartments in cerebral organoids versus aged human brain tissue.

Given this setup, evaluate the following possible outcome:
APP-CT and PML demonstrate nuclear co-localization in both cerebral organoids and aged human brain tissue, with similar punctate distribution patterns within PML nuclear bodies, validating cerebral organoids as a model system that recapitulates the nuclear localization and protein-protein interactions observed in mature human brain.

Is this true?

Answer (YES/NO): NO